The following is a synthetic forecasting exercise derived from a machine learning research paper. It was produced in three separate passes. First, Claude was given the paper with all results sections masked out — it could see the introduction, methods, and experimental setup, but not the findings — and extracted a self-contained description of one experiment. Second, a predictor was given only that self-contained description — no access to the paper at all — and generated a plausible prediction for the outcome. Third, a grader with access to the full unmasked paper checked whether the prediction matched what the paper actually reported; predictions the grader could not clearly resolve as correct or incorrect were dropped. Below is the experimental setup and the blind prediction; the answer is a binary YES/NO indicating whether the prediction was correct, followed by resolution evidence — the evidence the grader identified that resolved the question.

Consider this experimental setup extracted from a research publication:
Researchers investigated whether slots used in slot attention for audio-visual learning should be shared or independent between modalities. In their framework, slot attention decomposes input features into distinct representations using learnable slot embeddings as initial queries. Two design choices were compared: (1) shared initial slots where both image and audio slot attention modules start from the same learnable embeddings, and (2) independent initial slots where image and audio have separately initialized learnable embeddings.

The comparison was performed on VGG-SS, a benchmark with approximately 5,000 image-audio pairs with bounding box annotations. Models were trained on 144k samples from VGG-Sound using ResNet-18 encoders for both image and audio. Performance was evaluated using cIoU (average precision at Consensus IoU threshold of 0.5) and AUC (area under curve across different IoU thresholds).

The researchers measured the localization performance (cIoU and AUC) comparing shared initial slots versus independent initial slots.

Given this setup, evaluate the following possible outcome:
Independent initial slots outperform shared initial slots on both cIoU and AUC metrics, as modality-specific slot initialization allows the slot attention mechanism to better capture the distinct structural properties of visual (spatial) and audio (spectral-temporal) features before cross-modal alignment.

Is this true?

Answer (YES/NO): NO